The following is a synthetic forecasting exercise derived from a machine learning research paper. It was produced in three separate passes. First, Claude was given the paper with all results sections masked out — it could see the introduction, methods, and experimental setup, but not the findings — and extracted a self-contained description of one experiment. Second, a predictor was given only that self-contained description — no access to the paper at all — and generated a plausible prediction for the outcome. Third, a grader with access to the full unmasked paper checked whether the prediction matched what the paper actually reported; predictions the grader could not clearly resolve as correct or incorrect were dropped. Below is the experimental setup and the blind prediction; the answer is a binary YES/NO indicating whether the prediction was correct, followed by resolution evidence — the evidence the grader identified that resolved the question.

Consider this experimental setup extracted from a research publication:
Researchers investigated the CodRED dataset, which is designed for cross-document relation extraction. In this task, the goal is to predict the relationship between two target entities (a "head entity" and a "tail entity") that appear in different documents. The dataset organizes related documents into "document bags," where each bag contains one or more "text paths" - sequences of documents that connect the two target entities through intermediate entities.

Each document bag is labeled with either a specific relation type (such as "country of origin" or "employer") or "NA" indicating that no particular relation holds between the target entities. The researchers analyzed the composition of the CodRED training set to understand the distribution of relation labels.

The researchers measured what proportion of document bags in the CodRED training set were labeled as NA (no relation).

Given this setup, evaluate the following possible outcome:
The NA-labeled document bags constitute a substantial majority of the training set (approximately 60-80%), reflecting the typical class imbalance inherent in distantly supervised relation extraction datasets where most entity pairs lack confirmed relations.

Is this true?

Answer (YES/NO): NO